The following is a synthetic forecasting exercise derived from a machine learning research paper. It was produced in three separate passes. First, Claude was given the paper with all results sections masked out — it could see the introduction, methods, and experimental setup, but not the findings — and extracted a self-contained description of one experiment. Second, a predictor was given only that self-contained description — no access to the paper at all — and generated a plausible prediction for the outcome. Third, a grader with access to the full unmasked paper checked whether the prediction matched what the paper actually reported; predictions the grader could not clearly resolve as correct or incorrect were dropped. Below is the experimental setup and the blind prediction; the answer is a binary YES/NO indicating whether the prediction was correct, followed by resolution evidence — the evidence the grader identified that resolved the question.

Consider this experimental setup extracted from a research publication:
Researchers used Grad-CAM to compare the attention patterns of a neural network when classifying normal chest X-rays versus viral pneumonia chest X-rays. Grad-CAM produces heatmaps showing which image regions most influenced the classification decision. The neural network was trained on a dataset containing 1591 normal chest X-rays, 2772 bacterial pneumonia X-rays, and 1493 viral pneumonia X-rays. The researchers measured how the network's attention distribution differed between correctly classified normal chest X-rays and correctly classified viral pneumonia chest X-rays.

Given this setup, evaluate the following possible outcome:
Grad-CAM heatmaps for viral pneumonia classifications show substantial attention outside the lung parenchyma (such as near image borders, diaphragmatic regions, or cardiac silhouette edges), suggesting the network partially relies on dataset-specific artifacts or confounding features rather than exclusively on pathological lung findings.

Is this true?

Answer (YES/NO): NO